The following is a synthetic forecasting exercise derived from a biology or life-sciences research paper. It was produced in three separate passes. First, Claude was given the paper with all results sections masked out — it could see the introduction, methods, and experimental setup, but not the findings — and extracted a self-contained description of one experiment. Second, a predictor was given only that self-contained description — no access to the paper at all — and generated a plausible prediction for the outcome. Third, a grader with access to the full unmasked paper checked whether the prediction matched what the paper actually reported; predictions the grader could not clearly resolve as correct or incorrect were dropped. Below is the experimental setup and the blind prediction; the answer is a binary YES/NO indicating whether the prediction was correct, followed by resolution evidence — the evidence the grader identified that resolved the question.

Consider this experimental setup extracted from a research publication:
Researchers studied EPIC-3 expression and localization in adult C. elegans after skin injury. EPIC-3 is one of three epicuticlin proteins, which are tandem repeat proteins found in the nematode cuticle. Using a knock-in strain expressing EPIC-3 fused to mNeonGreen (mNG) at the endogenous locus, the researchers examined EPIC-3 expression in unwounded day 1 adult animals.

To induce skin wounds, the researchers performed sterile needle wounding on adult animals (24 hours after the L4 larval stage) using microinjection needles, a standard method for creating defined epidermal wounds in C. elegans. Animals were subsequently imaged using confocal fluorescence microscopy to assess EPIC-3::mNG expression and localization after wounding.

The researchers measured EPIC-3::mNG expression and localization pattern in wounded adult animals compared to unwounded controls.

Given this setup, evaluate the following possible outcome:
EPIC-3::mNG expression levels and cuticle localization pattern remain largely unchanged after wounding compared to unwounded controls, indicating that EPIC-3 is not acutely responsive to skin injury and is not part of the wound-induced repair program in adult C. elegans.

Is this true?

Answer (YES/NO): NO